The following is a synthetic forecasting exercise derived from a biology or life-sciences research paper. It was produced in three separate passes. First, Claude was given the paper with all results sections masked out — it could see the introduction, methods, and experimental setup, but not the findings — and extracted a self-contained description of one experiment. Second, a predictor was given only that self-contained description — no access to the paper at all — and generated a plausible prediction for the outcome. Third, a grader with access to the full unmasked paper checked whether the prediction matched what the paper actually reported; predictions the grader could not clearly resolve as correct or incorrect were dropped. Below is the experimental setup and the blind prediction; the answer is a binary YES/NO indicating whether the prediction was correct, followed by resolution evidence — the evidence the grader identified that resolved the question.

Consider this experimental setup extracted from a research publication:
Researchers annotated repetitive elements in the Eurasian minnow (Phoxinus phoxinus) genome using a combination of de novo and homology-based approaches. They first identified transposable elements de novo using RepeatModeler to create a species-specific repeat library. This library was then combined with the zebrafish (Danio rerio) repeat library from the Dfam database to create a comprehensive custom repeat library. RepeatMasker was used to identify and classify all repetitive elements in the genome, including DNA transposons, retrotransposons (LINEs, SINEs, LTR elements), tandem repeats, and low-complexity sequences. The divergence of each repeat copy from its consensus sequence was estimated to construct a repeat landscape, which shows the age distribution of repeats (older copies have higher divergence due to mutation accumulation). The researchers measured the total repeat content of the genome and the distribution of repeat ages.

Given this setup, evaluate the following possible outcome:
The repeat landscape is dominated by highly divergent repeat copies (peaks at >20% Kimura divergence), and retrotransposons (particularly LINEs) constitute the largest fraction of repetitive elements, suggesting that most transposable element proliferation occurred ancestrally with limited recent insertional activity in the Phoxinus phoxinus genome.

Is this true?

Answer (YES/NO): NO